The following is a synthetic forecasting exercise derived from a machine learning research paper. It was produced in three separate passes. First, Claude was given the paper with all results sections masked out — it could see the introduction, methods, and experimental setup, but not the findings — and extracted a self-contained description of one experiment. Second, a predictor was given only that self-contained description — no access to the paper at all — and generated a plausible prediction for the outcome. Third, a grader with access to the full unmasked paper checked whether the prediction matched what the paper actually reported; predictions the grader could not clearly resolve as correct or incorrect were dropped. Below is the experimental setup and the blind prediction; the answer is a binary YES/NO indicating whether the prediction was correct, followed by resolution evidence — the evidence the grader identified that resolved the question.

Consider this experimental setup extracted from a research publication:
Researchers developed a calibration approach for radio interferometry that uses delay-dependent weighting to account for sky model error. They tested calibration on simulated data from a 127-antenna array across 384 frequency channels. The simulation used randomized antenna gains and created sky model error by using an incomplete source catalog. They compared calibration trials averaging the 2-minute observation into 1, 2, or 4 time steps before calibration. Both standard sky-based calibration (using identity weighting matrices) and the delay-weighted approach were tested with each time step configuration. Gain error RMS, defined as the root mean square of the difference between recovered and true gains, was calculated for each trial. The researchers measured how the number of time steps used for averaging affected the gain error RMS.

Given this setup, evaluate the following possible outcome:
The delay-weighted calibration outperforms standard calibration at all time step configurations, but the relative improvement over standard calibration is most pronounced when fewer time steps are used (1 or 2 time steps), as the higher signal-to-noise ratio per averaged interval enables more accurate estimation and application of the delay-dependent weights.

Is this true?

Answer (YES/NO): NO